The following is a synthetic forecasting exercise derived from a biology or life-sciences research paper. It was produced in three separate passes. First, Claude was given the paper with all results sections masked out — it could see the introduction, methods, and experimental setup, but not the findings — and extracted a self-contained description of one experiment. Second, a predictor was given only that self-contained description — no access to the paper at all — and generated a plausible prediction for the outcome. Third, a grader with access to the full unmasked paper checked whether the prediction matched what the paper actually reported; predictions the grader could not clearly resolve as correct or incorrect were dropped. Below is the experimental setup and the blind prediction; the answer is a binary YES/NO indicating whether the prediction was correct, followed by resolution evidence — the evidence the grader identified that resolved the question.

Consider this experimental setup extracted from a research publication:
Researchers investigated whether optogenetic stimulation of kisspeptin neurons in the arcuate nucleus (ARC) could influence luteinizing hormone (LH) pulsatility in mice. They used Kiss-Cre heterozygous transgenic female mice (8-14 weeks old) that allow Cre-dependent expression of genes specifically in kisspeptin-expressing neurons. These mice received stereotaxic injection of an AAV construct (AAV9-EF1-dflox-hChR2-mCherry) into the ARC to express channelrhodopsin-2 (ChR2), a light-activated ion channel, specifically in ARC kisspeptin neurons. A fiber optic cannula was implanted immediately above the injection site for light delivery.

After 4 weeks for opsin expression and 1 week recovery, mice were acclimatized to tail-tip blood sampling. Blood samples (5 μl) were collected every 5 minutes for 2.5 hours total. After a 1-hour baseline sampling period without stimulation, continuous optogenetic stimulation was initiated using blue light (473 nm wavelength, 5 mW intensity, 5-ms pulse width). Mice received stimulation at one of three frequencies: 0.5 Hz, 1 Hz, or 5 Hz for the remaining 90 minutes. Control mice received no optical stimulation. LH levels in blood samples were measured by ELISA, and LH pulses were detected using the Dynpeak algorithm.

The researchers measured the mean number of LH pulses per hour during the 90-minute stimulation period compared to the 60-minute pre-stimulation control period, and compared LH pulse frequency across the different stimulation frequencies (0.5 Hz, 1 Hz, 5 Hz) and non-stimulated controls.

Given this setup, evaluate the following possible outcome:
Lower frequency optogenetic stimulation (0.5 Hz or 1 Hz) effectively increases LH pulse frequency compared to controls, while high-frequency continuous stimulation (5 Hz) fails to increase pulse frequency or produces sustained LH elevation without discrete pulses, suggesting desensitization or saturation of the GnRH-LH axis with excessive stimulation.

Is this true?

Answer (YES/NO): NO